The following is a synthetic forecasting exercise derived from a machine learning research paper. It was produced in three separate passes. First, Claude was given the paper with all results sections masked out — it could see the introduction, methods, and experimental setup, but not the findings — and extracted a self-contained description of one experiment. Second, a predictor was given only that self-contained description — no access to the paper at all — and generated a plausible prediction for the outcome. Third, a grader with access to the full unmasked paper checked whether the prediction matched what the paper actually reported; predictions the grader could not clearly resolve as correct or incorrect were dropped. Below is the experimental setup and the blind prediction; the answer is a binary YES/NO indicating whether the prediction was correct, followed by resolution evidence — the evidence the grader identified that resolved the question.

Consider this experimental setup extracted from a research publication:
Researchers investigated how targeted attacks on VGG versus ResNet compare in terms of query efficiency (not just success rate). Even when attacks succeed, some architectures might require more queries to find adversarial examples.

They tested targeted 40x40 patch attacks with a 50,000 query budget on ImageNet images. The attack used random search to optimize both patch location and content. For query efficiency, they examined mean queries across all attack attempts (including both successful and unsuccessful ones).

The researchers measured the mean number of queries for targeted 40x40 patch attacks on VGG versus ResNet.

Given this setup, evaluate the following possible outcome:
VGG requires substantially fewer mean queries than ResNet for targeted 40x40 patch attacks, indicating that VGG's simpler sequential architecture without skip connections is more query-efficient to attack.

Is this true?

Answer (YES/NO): YES